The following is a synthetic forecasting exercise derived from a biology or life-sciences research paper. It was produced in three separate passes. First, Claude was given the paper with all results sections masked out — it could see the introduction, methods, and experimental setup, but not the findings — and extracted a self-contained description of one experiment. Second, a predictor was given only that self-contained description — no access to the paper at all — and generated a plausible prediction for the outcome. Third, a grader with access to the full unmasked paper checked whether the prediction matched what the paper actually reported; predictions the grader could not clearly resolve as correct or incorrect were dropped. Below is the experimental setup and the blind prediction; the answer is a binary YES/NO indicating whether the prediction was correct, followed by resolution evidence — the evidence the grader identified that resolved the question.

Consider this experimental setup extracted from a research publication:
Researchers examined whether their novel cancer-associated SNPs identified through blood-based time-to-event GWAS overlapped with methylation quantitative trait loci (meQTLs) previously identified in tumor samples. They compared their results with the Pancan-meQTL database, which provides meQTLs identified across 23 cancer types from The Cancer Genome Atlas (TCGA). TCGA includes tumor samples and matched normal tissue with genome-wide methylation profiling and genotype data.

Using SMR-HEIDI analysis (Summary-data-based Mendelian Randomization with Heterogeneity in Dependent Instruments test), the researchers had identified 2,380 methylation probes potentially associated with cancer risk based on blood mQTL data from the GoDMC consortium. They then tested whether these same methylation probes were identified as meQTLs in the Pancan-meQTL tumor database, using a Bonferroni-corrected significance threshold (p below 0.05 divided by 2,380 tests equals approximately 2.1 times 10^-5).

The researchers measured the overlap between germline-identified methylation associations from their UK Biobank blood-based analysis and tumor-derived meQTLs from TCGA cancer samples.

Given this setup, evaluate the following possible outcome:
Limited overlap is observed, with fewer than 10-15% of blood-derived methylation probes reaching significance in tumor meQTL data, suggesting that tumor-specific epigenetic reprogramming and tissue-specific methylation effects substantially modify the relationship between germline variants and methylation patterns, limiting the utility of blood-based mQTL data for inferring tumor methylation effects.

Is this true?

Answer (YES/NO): NO